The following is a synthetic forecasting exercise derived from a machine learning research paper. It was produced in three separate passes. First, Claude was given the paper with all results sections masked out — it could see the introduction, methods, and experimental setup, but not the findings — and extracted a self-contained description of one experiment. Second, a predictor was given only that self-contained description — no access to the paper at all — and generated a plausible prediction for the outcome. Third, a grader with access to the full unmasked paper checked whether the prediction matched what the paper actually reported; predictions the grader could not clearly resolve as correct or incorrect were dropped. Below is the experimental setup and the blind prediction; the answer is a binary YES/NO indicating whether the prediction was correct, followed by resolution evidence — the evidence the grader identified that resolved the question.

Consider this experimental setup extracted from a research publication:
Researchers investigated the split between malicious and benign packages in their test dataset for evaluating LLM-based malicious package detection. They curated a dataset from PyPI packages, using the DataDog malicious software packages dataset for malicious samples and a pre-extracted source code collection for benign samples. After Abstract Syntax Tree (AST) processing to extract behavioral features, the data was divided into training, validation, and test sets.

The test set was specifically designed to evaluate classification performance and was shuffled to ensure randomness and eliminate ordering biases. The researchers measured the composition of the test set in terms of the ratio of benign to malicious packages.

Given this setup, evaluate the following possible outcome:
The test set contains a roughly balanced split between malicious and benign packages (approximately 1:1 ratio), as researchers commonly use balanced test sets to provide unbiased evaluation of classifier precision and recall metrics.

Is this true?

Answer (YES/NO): NO